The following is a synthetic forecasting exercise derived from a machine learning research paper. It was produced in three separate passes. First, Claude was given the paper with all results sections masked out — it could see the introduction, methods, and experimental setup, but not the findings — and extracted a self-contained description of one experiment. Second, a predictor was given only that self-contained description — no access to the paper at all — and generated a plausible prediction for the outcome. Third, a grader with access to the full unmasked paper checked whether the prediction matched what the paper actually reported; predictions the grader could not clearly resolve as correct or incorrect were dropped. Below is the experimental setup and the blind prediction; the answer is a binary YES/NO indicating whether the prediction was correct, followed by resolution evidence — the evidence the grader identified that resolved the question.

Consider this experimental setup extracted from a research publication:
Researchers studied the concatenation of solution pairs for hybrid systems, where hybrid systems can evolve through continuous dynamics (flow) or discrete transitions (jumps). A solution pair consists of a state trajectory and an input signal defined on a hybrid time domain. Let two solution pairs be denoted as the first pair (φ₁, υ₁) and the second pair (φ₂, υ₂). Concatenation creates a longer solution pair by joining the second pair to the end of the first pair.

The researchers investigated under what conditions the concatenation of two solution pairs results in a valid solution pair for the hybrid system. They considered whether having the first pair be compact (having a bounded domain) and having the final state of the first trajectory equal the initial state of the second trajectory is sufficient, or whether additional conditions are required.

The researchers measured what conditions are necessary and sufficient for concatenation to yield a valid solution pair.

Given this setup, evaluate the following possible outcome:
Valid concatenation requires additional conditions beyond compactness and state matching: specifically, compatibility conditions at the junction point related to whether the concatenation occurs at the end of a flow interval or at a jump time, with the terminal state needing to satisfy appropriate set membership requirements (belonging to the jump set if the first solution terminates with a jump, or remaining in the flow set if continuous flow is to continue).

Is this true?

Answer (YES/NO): NO